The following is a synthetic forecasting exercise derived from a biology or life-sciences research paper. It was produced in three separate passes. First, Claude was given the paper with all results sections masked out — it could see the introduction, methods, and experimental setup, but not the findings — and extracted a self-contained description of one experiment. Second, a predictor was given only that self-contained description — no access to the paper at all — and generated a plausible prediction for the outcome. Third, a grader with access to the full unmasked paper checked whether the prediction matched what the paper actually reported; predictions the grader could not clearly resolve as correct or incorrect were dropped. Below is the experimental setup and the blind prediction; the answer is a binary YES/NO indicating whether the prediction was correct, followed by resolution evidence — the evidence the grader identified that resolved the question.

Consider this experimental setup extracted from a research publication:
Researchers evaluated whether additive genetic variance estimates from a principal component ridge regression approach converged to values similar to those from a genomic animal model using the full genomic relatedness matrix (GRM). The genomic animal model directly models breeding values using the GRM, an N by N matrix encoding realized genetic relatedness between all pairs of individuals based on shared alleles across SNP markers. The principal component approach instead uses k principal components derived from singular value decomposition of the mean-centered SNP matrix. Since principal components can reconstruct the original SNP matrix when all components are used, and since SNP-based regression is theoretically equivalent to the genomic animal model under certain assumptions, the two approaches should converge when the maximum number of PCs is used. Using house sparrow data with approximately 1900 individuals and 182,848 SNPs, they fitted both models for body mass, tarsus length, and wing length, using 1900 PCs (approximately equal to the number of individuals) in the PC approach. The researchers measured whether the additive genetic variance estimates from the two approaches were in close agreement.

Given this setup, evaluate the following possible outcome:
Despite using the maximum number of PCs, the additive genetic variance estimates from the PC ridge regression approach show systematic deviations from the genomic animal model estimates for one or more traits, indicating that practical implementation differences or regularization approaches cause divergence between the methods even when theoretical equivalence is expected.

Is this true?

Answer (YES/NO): NO